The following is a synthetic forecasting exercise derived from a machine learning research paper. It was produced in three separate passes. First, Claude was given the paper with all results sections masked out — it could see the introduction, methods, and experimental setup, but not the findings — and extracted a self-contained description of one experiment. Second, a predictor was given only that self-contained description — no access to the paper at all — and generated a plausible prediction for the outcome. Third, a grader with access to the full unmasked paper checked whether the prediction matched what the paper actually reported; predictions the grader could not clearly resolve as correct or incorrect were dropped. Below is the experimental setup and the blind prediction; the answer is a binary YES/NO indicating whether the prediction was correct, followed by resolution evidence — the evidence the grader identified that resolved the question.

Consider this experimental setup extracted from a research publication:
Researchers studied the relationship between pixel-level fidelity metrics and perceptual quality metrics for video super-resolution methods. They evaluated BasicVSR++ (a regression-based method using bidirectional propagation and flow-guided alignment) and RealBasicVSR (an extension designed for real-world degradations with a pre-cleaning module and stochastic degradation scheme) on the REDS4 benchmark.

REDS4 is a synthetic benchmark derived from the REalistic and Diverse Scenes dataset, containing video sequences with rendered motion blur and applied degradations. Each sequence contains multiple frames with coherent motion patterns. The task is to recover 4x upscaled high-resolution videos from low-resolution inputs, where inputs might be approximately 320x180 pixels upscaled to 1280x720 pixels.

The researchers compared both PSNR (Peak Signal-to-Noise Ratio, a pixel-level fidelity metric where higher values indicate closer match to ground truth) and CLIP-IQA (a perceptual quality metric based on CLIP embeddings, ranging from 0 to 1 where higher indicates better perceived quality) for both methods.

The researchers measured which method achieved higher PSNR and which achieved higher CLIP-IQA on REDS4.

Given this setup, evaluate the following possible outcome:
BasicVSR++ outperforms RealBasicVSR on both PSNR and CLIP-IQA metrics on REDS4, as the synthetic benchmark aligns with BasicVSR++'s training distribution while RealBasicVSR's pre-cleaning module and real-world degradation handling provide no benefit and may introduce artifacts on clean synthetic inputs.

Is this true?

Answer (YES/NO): NO